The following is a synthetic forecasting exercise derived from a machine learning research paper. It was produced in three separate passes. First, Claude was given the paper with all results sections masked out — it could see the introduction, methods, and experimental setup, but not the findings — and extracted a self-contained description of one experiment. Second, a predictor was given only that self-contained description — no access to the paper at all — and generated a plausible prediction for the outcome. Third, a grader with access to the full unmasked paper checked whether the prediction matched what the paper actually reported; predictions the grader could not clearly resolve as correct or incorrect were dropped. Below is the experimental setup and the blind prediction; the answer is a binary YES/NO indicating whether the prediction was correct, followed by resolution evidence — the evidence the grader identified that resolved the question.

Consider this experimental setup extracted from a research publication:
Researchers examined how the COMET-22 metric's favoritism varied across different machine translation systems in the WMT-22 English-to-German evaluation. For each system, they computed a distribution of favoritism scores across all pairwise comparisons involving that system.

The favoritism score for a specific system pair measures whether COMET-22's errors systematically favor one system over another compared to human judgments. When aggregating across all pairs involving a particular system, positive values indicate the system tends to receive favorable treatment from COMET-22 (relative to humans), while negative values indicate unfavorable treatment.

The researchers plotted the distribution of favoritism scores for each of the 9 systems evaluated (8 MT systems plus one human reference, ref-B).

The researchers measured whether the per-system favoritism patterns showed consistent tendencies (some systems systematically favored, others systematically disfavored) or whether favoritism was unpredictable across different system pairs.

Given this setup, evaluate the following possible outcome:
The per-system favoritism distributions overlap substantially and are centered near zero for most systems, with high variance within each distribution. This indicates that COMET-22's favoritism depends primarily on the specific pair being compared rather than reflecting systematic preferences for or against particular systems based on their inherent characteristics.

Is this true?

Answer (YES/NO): NO